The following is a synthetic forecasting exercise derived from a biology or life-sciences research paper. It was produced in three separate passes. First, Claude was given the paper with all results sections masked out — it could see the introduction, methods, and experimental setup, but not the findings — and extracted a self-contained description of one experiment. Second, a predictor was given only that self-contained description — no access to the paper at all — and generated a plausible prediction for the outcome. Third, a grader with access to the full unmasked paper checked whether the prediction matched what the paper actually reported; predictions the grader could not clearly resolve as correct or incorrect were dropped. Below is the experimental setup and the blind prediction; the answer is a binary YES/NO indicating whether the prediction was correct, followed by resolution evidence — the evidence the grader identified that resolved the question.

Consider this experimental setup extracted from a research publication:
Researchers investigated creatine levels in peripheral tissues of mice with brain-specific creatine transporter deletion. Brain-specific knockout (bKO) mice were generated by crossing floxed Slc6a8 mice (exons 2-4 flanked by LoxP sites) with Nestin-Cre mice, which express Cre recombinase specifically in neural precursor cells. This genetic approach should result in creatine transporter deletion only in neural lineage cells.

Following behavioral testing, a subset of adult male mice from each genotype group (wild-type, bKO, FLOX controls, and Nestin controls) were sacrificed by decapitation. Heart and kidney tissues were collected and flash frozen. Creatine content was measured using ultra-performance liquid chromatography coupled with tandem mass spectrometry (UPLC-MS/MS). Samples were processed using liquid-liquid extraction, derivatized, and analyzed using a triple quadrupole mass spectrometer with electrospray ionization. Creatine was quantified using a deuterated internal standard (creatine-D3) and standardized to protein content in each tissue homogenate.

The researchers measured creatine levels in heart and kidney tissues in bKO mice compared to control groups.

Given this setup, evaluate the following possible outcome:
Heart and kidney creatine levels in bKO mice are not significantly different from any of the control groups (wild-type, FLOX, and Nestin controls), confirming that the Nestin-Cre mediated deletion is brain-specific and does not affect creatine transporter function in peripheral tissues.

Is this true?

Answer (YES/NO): YES